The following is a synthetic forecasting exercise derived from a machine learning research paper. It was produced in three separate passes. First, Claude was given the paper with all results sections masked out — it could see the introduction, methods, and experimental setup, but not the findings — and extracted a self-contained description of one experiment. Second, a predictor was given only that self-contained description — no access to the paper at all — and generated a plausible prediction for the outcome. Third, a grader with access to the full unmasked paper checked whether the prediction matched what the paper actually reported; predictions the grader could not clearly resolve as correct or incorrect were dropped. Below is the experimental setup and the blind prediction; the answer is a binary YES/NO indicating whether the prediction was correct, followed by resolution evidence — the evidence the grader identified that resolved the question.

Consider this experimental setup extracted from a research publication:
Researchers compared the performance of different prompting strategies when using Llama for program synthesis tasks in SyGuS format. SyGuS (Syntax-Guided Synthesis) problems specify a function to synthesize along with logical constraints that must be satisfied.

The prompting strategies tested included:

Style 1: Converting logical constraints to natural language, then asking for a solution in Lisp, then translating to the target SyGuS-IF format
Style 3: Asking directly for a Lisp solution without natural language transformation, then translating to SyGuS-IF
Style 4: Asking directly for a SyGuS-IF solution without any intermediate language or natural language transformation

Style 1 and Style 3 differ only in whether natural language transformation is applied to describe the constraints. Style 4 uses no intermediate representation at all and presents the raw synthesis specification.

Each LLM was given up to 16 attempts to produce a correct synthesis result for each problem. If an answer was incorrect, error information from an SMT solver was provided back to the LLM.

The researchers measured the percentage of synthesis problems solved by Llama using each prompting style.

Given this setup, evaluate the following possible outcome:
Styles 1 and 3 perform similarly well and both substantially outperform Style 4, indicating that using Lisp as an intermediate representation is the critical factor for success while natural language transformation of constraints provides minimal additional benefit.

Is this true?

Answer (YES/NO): NO